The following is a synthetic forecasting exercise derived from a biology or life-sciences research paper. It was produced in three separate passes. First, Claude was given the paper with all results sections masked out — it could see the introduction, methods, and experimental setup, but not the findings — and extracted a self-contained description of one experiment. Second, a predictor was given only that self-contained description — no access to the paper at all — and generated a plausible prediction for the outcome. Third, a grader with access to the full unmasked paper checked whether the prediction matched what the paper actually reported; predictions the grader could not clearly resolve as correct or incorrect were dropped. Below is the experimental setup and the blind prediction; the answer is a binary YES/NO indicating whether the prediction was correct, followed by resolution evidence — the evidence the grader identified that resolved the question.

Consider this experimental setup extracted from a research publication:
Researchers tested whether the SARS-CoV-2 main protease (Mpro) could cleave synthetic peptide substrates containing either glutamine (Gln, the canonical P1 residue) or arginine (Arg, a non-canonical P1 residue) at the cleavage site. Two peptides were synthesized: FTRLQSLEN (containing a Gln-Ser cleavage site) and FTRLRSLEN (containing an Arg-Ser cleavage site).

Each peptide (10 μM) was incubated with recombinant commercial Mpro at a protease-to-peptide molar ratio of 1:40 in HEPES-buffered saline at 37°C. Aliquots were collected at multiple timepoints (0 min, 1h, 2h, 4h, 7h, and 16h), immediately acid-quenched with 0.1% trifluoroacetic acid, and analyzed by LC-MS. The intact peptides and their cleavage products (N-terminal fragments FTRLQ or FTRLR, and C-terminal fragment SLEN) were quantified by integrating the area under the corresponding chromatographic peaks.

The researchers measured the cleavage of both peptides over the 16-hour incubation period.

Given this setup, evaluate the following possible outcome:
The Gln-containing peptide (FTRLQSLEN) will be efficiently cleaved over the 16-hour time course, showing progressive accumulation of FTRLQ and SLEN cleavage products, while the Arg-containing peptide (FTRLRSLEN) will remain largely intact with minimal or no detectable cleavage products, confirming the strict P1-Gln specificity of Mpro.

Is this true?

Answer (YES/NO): NO